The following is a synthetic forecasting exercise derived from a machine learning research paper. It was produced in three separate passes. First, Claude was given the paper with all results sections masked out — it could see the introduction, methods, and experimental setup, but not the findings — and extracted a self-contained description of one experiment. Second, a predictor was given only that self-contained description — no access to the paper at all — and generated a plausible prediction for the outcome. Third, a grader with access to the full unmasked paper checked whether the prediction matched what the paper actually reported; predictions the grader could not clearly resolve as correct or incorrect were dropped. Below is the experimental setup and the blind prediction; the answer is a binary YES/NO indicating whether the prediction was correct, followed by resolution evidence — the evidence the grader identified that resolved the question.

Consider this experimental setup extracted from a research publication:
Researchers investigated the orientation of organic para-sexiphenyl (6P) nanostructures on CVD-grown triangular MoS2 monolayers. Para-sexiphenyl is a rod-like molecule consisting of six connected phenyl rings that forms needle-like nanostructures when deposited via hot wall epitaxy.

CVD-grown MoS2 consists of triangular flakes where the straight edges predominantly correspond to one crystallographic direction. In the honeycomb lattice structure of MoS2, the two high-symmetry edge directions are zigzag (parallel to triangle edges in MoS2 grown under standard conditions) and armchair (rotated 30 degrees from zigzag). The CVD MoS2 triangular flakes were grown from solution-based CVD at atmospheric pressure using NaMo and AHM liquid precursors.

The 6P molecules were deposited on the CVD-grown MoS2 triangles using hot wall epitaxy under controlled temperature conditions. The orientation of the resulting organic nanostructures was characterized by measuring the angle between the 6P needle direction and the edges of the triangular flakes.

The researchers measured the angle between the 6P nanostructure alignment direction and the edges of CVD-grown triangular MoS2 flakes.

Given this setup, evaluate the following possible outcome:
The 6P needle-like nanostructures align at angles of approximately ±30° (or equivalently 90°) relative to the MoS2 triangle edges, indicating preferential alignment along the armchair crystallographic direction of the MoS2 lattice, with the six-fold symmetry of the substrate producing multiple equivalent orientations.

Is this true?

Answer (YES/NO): NO